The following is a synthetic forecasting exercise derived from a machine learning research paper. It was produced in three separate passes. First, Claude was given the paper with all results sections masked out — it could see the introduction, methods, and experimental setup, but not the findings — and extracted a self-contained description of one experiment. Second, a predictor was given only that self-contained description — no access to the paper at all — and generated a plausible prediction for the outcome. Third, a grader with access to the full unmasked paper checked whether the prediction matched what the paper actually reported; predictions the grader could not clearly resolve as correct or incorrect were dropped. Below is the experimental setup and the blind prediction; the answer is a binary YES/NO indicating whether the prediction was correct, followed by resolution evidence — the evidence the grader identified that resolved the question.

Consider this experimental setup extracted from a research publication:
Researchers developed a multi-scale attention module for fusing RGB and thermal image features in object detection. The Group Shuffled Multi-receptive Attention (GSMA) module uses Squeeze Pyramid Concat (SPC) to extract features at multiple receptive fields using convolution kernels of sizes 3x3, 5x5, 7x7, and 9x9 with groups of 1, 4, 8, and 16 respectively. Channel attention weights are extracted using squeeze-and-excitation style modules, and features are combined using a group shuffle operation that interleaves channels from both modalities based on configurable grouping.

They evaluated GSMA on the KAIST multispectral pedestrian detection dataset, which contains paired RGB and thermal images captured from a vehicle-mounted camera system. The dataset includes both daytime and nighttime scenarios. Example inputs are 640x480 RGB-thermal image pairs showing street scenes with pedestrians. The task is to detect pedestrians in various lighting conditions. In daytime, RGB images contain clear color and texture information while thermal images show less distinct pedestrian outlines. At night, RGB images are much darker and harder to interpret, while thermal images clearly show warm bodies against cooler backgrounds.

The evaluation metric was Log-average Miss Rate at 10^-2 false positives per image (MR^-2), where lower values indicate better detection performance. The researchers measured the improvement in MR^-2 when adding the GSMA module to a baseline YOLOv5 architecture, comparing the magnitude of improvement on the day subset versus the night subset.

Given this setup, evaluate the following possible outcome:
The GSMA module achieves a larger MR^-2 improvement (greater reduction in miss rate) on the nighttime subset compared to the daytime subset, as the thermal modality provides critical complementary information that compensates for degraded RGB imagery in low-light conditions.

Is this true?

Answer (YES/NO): NO